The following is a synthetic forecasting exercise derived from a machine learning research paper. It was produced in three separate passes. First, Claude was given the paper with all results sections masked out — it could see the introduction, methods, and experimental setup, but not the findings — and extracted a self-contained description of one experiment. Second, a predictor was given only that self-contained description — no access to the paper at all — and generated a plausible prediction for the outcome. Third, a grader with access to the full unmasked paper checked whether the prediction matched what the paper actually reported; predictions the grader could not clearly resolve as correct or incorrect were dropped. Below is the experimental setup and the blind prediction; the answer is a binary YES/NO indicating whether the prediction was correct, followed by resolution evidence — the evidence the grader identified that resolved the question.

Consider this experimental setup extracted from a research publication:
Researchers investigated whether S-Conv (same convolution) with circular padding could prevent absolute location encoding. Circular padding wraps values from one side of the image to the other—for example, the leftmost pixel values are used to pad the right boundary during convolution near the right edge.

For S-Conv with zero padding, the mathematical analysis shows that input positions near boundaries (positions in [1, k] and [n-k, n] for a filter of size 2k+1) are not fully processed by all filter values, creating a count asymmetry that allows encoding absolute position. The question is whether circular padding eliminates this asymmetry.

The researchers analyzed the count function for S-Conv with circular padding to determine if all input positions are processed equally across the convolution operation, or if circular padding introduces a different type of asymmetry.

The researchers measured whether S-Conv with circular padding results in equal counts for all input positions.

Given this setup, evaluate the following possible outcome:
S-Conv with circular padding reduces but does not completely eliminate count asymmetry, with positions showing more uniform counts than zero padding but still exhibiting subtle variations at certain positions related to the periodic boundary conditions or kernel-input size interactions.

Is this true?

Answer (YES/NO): NO